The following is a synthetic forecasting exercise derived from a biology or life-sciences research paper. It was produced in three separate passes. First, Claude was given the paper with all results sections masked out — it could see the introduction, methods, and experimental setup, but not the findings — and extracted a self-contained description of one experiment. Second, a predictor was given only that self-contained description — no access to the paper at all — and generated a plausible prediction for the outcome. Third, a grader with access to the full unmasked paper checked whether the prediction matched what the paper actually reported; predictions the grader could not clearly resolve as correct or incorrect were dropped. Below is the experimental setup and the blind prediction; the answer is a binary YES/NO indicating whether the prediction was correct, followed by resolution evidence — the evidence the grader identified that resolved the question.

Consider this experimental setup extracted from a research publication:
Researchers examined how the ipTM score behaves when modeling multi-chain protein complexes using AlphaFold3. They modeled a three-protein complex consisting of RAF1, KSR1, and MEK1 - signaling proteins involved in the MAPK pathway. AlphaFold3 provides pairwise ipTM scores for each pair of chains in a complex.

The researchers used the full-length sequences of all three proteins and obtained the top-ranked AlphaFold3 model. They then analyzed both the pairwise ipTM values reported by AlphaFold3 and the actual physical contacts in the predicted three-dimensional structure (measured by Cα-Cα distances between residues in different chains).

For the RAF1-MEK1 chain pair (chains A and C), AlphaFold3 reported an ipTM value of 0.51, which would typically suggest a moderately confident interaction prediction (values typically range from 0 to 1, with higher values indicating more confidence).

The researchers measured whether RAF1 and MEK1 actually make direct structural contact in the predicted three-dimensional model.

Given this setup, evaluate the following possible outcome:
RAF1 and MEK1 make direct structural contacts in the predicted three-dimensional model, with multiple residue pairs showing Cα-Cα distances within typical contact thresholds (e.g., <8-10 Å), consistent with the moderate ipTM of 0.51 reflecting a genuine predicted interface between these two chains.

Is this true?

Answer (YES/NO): NO